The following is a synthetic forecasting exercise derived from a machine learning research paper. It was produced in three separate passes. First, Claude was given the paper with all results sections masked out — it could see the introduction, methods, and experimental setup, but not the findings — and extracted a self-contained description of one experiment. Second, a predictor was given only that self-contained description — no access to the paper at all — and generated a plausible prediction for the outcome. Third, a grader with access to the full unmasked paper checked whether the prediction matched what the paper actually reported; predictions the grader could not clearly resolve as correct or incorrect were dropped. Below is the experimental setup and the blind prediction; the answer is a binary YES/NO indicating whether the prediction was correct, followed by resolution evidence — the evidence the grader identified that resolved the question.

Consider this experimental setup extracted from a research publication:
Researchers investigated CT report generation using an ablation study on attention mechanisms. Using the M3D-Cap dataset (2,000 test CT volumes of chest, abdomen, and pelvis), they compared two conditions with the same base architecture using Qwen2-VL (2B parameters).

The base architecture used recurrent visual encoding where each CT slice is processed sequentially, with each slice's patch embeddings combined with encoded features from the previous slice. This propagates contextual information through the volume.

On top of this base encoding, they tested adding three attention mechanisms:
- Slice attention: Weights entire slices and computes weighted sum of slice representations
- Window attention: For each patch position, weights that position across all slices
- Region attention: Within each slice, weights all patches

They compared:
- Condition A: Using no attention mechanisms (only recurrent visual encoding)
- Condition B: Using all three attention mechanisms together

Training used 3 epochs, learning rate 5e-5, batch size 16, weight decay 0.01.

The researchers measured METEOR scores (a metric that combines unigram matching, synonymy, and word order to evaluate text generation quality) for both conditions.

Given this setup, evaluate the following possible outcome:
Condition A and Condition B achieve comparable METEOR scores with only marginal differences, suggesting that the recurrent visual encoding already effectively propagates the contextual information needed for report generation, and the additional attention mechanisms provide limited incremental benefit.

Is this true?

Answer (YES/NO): NO